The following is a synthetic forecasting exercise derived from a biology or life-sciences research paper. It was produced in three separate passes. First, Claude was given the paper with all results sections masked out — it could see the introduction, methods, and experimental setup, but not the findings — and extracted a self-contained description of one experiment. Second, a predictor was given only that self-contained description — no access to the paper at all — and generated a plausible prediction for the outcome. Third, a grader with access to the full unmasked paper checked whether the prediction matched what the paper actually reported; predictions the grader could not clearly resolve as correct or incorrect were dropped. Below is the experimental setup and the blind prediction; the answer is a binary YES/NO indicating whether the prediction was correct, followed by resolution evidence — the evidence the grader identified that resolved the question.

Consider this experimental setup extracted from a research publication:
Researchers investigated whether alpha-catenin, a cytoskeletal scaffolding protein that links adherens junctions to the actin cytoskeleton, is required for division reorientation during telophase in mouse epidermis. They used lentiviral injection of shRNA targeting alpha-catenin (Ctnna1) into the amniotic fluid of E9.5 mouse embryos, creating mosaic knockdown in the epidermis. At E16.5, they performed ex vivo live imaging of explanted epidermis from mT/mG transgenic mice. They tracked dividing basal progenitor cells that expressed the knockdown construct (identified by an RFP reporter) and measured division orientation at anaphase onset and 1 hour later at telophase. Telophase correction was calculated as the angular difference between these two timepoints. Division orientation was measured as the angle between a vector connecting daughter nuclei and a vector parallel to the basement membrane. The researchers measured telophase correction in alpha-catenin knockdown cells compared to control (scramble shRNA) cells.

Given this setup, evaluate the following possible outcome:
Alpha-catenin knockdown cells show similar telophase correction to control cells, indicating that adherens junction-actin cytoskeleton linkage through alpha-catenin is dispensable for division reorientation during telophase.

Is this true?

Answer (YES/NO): NO